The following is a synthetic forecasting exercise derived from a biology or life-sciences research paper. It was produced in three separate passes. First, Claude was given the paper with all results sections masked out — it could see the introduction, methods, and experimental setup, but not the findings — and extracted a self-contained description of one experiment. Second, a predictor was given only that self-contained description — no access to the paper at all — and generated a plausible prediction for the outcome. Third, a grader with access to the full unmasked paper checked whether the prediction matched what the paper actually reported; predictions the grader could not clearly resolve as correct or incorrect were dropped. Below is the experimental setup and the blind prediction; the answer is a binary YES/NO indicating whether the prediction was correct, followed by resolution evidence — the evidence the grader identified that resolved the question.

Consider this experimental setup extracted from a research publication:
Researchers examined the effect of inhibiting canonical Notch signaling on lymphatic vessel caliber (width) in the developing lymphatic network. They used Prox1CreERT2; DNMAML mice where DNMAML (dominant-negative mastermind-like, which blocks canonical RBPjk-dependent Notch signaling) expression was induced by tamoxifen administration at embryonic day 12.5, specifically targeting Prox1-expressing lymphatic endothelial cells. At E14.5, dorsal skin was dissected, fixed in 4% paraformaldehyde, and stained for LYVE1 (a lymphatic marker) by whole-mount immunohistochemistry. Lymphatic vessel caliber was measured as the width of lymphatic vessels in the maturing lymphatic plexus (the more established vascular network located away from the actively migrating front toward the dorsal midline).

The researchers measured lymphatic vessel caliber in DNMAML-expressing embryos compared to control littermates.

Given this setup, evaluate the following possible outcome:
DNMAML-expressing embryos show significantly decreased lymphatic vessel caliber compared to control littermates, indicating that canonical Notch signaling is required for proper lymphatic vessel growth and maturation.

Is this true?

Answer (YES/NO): NO